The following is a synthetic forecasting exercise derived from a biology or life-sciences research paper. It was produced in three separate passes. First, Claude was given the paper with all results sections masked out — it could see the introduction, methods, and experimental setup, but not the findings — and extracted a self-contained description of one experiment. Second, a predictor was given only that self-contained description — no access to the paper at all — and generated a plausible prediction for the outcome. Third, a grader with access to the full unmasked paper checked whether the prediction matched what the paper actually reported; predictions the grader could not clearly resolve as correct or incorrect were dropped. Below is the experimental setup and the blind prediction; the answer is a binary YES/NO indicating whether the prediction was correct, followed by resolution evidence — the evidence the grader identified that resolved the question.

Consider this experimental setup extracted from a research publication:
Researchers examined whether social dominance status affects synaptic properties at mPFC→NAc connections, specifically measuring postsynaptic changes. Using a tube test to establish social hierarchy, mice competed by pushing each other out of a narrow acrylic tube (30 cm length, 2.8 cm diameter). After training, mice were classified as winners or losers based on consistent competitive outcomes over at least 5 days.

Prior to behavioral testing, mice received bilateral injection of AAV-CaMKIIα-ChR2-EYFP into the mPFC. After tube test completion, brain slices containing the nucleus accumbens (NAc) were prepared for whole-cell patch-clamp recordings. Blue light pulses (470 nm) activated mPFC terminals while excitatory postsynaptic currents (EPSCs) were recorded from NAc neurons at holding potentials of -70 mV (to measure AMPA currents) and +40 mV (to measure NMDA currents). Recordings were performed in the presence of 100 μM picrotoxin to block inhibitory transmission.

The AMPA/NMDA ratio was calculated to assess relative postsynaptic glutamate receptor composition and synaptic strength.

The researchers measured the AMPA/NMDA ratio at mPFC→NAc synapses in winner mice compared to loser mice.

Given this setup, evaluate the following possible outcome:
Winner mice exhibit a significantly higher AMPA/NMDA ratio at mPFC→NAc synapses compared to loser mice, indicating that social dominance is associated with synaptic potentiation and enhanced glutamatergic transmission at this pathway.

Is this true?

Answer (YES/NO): YES